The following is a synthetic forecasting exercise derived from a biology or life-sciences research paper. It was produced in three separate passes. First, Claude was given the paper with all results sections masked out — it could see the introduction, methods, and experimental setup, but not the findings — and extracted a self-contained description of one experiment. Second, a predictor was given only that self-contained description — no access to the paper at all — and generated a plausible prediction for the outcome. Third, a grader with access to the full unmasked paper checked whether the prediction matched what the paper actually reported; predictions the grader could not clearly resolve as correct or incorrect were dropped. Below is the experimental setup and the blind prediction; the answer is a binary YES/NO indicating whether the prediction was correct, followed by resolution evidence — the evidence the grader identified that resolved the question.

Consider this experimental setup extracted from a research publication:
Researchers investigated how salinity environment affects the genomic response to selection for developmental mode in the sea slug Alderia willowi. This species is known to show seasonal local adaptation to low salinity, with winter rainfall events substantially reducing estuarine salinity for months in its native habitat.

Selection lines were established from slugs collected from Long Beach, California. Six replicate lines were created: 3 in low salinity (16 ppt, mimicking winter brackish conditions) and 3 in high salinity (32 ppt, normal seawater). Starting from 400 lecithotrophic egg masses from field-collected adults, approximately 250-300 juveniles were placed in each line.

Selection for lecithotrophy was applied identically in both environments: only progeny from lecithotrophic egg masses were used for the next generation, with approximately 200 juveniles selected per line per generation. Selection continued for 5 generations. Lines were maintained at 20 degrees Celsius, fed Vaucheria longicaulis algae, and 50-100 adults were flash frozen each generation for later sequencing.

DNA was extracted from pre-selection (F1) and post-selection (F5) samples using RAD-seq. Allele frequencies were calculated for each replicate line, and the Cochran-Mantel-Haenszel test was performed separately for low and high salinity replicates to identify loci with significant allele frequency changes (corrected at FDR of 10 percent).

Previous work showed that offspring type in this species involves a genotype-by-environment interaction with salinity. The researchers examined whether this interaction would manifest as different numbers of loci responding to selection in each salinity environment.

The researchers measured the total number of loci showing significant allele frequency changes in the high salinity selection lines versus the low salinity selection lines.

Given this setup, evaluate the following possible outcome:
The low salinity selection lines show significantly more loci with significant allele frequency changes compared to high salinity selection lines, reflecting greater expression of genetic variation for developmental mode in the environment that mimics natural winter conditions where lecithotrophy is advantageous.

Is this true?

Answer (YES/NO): NO